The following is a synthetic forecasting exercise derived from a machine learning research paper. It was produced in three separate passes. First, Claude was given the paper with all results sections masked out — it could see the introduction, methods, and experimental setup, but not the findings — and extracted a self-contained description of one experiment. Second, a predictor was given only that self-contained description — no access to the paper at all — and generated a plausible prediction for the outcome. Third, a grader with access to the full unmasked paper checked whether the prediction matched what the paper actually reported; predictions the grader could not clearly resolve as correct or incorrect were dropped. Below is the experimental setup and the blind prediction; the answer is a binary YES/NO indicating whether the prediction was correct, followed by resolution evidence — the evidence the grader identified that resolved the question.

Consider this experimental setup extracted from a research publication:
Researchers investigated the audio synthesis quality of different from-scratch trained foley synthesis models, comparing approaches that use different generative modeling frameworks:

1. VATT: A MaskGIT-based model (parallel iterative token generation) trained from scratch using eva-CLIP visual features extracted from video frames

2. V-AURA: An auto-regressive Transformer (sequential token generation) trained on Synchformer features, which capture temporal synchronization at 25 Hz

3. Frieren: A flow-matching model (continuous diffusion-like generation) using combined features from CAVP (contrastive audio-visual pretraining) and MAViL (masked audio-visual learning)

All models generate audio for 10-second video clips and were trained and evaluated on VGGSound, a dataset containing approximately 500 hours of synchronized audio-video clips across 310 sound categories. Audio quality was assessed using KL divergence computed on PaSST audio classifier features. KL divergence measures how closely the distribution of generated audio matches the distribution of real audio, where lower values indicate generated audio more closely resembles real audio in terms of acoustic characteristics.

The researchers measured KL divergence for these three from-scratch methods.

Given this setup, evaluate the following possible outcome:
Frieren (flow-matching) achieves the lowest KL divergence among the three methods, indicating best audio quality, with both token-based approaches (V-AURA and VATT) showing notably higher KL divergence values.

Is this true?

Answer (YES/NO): NO